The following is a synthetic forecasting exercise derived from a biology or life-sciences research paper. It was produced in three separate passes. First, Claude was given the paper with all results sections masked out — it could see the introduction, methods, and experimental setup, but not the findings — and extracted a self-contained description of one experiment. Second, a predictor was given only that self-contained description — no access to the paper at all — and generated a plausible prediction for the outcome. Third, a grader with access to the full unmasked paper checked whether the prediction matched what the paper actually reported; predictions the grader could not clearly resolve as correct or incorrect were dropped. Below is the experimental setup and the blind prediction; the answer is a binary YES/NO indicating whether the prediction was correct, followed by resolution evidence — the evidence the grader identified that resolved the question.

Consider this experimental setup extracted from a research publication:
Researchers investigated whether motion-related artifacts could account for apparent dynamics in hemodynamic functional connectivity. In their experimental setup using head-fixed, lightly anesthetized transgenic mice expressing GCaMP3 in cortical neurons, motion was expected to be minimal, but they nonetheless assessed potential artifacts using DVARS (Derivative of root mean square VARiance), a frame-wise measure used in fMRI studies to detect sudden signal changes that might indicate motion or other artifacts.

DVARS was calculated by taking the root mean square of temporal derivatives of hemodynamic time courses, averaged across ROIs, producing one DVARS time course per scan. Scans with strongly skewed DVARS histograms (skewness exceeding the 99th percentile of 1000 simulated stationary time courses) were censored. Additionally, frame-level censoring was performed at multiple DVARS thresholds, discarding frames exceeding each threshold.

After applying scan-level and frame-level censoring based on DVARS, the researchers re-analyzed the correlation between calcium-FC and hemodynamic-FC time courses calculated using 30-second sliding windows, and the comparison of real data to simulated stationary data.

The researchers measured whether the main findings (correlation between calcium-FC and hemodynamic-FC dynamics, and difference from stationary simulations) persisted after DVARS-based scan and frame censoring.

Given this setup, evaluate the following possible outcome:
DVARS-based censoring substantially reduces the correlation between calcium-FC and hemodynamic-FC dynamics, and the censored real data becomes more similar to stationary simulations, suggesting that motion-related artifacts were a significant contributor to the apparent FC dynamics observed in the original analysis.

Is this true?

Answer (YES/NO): NO